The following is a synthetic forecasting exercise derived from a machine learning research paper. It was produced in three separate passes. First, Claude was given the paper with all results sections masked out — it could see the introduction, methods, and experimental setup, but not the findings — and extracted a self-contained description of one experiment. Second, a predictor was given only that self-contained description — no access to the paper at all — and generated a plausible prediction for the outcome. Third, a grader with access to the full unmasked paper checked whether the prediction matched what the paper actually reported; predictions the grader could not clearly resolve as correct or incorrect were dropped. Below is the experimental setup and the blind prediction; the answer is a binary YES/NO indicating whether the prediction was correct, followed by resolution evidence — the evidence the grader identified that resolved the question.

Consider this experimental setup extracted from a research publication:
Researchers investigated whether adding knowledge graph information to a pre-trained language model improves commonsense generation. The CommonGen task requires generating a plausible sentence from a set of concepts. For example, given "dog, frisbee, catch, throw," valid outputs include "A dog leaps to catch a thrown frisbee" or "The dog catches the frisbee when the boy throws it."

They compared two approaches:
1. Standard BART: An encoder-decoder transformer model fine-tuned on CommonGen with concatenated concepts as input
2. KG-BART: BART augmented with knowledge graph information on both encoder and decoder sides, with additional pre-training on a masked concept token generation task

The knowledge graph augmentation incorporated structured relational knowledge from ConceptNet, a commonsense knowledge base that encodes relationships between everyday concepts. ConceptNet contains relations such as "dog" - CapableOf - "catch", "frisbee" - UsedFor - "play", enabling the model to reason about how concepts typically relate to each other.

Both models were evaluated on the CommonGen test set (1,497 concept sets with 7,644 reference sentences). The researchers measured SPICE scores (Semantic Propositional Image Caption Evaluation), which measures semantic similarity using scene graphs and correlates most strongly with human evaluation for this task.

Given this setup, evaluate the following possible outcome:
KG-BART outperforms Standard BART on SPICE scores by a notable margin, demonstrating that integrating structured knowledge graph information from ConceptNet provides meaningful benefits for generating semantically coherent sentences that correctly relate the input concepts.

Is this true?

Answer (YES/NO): YES